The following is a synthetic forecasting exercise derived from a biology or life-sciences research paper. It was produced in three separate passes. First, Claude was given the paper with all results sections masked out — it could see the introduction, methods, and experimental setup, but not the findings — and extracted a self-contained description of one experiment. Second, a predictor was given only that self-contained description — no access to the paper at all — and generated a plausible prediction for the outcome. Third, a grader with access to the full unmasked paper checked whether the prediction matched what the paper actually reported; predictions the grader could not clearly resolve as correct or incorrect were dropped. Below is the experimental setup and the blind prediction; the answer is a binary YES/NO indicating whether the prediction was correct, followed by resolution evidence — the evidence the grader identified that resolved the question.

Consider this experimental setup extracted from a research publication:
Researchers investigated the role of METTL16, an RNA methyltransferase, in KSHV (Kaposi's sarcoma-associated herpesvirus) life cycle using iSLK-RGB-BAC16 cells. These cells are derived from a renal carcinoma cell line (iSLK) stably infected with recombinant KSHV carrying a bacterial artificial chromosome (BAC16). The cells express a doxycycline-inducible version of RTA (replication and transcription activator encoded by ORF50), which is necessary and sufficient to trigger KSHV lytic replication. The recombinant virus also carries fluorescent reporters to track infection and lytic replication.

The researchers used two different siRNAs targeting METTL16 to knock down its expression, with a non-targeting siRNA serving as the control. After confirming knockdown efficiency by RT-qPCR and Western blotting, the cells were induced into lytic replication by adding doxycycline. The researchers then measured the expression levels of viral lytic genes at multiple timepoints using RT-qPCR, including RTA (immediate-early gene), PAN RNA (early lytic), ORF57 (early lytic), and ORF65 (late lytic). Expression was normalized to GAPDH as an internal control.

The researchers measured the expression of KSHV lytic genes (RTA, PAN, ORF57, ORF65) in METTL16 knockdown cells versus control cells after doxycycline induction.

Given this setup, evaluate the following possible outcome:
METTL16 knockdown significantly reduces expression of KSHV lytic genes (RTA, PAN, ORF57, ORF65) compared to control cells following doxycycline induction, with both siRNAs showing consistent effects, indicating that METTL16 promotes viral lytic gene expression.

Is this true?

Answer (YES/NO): NO